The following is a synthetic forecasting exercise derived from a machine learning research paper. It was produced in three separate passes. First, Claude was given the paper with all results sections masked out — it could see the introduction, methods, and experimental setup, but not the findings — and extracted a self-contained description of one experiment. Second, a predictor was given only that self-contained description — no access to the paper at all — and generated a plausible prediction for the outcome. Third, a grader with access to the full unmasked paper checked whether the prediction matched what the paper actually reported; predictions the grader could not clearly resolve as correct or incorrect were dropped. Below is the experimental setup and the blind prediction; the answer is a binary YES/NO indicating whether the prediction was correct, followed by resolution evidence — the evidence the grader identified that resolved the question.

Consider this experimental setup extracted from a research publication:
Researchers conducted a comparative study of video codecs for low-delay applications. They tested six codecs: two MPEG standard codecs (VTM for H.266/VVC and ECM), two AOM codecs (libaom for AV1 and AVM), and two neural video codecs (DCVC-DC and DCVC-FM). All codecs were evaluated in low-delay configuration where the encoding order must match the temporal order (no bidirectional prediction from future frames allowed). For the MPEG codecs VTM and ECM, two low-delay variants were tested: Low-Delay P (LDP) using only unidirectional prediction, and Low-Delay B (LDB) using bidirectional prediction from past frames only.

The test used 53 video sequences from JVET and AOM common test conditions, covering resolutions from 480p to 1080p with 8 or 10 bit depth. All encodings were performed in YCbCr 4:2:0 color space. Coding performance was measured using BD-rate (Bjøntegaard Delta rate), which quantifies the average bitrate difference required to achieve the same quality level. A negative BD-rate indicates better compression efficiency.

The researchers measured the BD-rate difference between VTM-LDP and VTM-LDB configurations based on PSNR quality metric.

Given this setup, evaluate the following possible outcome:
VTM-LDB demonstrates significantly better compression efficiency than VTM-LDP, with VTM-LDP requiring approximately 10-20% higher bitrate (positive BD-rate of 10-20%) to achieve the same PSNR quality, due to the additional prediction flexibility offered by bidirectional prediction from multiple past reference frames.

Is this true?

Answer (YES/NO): NO